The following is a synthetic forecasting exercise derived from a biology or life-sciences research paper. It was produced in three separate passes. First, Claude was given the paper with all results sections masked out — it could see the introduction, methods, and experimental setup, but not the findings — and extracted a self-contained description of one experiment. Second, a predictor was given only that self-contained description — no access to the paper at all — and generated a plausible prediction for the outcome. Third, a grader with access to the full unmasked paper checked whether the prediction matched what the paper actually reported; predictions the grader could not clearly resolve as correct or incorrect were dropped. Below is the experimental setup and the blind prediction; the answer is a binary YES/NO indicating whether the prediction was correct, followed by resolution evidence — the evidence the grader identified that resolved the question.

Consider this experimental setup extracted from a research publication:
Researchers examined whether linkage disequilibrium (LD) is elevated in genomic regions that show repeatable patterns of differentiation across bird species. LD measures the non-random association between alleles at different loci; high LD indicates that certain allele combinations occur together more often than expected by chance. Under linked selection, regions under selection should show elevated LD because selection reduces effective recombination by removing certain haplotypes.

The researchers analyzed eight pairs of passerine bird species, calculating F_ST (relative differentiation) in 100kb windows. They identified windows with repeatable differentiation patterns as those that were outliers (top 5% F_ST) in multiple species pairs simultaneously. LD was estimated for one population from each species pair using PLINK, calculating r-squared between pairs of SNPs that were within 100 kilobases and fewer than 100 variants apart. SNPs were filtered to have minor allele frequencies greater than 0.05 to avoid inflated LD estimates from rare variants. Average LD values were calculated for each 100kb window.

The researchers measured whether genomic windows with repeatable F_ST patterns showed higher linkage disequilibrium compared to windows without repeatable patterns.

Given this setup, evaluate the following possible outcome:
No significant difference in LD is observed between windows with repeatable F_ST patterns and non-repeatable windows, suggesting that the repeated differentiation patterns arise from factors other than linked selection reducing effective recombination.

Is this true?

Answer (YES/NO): NO